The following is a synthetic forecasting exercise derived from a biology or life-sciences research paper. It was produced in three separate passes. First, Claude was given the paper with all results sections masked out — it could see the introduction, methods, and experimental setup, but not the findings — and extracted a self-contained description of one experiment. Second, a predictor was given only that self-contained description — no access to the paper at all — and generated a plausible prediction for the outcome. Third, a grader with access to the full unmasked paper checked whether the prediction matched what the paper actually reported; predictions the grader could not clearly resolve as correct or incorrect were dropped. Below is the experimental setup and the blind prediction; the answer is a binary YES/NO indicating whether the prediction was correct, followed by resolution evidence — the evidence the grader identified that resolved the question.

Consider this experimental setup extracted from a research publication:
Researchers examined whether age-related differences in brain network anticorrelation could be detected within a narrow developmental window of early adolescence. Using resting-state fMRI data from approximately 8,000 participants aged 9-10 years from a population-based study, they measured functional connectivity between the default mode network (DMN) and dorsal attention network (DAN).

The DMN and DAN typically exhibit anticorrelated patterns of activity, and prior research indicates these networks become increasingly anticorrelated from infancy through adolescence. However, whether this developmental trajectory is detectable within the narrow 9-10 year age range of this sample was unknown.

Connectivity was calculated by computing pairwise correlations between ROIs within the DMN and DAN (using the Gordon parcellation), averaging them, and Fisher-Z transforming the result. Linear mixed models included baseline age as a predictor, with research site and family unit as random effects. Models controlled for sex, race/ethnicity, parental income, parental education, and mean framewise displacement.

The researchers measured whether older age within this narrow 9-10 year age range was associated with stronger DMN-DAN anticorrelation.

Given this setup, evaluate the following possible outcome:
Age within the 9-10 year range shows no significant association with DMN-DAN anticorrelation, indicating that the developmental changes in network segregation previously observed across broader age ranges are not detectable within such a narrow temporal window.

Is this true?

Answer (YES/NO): NO